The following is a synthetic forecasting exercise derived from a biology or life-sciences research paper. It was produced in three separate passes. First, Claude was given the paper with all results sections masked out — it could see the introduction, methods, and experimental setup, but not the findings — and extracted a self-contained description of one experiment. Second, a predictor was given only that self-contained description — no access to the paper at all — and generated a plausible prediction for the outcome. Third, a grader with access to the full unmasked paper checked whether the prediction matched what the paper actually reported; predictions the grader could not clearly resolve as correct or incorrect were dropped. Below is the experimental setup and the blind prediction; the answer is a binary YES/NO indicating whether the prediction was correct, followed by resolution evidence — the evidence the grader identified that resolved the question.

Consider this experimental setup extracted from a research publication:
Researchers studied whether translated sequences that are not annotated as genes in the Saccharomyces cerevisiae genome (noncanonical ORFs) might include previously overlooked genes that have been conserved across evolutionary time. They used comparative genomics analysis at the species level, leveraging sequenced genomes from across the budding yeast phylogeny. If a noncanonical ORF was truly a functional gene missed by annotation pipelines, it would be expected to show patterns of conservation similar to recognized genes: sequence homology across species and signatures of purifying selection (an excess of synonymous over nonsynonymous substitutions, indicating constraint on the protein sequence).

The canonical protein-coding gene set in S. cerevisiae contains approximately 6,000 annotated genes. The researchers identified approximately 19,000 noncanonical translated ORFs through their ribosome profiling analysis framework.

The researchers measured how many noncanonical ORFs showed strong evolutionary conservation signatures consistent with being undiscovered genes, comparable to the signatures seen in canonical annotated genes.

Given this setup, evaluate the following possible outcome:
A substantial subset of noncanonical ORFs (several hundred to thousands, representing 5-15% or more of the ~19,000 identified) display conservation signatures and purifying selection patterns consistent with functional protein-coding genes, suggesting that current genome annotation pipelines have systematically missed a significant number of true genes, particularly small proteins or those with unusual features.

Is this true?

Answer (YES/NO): NO